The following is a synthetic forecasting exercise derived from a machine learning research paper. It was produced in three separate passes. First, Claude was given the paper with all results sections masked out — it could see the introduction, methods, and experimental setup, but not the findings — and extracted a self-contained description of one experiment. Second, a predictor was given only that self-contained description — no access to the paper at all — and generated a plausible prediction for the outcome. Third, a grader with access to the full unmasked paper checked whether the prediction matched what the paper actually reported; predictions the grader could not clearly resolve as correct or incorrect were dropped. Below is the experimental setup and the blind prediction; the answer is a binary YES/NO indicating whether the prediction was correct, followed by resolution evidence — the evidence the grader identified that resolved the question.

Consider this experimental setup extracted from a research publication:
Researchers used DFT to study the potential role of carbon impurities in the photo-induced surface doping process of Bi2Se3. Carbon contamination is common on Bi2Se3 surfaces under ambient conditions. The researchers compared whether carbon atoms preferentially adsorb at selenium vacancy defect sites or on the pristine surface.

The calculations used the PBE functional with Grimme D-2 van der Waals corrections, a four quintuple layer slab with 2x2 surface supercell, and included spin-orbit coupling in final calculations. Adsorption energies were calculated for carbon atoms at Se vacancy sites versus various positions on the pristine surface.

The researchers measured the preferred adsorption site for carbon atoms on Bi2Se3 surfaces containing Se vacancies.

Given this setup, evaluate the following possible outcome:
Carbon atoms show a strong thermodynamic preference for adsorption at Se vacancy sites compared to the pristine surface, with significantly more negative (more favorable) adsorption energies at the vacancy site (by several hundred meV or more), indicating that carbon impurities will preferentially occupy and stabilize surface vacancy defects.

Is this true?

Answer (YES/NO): NO